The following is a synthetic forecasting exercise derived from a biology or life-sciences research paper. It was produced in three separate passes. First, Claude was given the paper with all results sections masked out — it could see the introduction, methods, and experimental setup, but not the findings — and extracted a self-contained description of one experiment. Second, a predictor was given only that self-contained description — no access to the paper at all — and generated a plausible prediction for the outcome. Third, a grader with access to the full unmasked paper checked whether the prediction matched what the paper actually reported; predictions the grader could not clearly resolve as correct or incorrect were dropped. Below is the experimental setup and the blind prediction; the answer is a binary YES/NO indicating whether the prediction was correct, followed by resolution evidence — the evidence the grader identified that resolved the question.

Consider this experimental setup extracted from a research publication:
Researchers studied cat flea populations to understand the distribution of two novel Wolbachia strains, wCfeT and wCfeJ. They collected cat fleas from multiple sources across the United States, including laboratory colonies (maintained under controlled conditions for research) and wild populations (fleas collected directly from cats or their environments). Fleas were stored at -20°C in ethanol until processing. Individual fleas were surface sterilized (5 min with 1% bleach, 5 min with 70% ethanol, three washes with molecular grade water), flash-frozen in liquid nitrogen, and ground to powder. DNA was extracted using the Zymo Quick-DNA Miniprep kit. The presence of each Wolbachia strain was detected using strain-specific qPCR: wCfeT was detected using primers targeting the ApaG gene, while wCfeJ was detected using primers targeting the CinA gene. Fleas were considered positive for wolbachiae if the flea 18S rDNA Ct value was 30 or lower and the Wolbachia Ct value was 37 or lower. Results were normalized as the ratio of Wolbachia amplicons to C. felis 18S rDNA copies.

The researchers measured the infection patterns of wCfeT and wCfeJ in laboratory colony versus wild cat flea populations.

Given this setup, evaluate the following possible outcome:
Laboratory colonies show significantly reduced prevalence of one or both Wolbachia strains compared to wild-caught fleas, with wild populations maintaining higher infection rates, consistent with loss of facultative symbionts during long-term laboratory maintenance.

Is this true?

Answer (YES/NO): NO